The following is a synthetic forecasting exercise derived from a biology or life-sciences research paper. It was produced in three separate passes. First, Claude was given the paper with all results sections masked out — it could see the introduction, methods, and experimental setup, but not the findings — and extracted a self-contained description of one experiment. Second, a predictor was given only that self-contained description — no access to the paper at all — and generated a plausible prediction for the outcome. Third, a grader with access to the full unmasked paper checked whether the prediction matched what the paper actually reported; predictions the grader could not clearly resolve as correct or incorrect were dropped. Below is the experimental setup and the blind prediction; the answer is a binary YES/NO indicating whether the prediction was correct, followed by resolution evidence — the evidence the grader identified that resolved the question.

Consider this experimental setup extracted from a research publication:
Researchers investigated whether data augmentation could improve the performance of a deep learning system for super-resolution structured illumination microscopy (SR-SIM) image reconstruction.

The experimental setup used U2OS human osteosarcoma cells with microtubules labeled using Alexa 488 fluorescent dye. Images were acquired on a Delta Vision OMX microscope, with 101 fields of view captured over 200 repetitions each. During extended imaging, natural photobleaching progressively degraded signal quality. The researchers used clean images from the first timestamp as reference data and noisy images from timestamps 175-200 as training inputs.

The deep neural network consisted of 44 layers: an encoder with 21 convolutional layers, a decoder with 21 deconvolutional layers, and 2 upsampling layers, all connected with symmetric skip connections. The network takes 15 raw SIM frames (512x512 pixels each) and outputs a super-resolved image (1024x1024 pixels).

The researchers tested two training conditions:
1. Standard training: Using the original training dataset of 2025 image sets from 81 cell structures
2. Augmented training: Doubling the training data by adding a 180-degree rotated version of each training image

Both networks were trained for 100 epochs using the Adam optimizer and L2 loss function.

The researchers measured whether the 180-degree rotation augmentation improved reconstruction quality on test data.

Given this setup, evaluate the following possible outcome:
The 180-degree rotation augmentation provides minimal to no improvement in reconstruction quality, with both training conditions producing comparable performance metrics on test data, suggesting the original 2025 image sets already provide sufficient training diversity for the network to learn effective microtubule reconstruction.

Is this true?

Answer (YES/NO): YES